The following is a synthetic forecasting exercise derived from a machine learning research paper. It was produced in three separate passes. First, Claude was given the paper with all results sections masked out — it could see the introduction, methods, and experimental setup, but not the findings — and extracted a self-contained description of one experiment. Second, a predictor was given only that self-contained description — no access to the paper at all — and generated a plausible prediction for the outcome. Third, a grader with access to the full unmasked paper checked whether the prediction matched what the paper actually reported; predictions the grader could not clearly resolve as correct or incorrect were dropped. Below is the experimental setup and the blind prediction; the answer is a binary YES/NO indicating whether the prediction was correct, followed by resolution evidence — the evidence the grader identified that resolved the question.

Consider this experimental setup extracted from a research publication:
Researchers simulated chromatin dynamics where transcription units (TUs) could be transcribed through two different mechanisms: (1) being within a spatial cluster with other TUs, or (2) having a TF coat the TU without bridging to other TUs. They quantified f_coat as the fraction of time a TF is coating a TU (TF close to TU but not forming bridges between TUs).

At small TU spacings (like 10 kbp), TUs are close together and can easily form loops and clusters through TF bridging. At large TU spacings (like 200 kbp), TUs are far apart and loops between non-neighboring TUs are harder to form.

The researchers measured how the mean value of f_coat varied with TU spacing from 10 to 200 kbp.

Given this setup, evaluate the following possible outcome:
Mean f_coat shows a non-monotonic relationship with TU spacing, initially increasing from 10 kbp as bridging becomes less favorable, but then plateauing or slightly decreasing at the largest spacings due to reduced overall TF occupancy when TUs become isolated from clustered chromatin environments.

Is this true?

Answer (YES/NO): NO